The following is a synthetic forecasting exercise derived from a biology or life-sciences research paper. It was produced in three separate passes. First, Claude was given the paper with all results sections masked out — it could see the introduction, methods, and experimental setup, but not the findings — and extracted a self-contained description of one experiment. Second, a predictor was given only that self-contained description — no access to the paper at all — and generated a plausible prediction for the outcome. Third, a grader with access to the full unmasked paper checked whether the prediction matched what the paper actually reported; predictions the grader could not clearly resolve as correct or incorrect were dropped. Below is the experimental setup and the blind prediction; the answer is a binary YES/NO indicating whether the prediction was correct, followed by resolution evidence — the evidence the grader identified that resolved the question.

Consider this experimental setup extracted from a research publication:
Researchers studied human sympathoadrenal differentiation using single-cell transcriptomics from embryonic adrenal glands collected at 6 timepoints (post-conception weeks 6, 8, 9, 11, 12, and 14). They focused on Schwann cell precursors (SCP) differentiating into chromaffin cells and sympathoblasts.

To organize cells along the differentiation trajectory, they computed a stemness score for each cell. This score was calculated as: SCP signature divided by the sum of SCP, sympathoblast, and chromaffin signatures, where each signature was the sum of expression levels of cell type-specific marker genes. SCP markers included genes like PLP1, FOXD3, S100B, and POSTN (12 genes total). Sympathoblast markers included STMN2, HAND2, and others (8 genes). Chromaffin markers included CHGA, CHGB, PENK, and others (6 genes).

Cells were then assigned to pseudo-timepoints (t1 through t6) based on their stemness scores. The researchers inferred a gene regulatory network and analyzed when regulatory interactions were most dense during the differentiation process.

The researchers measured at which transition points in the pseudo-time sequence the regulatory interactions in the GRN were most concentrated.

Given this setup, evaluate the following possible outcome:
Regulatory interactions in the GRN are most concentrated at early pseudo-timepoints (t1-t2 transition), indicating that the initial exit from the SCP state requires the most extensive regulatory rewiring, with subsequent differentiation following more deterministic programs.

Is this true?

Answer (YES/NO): NO